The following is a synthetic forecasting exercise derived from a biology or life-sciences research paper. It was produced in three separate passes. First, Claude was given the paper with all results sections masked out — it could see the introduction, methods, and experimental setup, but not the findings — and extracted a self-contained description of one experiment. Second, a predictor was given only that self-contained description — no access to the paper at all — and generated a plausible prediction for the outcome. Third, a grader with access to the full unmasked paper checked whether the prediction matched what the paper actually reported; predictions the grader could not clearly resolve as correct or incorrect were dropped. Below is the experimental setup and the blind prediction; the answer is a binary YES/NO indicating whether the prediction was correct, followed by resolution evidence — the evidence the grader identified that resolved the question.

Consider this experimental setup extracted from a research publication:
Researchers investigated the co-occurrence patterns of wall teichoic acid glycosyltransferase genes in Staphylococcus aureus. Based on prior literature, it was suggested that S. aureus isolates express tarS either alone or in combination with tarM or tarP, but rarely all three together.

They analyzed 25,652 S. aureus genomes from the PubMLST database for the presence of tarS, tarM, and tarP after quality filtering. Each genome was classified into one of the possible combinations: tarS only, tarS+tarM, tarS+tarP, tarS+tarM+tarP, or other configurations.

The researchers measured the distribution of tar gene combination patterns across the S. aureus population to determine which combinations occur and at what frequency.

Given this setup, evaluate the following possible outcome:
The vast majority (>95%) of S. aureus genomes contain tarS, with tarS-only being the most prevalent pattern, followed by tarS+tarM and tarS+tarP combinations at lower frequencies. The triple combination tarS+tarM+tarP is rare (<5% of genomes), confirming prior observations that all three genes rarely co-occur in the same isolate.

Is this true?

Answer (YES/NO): YES